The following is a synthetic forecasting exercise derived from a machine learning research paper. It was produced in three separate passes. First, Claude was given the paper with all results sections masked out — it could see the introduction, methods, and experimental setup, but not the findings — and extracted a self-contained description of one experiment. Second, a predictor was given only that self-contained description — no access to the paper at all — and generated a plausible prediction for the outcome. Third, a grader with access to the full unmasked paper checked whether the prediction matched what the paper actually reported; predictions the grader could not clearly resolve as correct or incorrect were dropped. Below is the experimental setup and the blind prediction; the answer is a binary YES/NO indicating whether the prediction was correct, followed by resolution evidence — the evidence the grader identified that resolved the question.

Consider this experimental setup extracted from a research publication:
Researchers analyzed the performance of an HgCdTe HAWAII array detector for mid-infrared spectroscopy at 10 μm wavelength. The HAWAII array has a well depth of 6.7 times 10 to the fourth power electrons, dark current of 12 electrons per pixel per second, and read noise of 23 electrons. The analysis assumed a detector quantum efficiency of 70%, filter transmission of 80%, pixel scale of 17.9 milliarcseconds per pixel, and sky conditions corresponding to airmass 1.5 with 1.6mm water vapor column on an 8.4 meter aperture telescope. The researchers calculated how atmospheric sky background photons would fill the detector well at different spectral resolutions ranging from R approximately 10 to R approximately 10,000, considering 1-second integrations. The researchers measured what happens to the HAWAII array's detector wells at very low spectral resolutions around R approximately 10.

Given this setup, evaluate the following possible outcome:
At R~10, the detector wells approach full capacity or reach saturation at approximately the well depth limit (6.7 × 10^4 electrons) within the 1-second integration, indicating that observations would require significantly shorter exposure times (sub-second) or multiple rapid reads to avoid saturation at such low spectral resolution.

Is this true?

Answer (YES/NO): YES